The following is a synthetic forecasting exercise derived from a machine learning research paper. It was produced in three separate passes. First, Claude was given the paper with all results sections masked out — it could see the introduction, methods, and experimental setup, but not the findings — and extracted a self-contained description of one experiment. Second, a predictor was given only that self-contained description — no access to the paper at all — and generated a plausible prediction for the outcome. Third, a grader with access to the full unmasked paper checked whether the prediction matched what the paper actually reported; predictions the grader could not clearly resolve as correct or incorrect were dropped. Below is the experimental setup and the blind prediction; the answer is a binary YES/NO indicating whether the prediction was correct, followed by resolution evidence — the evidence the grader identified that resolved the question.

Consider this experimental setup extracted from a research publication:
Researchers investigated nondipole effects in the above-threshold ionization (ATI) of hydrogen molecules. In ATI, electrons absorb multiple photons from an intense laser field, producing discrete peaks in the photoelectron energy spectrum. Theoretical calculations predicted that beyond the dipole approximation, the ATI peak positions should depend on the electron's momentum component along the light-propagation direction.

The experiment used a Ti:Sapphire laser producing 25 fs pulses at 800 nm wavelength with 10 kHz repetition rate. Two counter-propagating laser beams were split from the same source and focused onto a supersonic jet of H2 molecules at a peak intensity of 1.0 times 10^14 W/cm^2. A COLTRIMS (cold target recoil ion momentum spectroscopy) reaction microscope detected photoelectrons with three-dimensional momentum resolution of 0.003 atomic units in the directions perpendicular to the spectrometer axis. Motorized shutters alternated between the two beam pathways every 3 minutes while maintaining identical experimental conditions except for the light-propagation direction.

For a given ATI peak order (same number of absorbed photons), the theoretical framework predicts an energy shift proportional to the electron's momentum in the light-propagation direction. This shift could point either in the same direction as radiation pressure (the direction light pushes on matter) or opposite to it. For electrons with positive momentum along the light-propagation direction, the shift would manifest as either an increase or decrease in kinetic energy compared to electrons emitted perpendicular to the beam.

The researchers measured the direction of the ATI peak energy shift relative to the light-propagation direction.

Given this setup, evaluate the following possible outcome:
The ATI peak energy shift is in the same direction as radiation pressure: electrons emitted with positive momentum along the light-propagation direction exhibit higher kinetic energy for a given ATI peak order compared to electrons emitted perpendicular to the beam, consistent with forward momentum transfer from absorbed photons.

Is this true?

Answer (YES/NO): NO